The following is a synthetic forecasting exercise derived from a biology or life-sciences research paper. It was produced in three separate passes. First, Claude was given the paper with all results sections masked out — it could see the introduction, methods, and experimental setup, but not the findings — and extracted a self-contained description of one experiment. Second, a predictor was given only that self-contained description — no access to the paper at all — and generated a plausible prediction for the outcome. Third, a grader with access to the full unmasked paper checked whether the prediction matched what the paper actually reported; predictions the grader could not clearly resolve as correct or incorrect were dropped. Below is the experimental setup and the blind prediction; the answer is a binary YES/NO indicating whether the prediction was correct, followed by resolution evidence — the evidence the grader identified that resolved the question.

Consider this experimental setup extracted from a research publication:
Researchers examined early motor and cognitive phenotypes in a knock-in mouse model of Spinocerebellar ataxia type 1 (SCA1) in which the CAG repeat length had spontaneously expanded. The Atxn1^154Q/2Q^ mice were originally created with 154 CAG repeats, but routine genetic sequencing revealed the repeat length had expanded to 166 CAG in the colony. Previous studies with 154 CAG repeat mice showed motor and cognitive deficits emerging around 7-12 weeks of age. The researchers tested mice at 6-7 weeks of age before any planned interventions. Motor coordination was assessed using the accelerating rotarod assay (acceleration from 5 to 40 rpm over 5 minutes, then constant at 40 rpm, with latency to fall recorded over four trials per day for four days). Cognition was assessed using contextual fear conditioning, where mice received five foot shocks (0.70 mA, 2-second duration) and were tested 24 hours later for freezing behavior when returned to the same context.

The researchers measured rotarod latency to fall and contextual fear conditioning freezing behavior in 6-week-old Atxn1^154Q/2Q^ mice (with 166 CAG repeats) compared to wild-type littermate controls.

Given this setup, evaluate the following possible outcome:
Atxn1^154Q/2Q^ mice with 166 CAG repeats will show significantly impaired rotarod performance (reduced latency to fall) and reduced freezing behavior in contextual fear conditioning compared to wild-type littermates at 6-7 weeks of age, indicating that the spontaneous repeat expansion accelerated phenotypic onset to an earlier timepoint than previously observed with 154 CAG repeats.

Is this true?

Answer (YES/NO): YES